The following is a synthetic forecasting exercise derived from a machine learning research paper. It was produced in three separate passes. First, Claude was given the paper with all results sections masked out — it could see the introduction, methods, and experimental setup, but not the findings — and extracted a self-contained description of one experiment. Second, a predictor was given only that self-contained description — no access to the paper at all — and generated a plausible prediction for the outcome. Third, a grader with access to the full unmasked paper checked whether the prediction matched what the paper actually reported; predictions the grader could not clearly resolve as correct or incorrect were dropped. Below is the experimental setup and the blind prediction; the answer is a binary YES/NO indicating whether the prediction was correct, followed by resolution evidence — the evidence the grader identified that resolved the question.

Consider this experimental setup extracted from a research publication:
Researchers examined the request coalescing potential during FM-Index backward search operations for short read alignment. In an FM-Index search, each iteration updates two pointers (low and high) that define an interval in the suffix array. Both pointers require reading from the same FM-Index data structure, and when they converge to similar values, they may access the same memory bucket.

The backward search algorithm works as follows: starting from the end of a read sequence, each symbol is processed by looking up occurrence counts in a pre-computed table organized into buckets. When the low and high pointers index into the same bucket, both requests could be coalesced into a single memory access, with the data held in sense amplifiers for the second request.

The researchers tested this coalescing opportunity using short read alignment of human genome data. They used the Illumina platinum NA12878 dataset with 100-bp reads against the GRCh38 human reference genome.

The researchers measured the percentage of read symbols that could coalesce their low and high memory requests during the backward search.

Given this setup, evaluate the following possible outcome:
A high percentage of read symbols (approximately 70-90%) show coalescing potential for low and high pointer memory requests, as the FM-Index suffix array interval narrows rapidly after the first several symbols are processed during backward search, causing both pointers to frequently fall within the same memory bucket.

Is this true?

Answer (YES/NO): YES